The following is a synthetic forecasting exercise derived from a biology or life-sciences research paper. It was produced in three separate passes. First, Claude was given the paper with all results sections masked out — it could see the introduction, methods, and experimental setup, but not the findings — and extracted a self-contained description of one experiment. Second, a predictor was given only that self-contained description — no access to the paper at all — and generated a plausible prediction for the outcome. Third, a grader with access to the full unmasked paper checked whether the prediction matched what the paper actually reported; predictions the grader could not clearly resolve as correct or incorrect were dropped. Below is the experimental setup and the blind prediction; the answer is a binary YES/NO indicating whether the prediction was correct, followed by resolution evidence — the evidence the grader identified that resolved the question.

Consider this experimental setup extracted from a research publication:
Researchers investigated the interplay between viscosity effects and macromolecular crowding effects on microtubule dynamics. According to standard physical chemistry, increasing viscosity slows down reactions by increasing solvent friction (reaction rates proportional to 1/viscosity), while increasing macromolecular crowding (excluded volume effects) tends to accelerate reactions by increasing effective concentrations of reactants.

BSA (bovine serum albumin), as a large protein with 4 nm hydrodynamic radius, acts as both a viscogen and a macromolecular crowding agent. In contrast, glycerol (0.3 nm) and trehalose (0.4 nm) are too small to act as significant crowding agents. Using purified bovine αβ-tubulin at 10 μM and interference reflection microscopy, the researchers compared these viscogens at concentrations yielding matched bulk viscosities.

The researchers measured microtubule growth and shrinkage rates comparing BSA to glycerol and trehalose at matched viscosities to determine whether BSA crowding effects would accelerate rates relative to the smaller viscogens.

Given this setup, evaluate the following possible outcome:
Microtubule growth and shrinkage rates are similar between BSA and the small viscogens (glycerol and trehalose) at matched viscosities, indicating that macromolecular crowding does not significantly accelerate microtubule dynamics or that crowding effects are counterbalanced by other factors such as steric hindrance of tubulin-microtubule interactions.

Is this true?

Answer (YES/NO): NO